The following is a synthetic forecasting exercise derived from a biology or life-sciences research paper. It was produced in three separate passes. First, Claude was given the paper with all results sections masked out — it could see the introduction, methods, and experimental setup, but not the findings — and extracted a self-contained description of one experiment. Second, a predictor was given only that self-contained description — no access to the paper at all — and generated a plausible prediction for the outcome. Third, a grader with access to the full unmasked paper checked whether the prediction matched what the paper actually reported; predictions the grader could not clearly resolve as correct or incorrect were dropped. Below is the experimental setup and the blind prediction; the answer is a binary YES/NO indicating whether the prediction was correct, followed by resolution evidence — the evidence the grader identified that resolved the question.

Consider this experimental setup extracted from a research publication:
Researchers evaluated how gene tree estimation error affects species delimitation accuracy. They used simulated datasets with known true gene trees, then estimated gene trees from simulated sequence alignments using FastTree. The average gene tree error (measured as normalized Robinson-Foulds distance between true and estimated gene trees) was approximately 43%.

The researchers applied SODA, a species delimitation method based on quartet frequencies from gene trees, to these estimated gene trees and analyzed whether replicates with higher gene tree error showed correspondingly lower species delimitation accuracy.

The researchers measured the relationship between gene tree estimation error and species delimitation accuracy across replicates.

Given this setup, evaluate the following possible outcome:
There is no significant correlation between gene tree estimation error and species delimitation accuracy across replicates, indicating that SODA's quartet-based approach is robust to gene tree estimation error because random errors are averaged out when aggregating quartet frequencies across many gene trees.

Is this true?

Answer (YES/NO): YES